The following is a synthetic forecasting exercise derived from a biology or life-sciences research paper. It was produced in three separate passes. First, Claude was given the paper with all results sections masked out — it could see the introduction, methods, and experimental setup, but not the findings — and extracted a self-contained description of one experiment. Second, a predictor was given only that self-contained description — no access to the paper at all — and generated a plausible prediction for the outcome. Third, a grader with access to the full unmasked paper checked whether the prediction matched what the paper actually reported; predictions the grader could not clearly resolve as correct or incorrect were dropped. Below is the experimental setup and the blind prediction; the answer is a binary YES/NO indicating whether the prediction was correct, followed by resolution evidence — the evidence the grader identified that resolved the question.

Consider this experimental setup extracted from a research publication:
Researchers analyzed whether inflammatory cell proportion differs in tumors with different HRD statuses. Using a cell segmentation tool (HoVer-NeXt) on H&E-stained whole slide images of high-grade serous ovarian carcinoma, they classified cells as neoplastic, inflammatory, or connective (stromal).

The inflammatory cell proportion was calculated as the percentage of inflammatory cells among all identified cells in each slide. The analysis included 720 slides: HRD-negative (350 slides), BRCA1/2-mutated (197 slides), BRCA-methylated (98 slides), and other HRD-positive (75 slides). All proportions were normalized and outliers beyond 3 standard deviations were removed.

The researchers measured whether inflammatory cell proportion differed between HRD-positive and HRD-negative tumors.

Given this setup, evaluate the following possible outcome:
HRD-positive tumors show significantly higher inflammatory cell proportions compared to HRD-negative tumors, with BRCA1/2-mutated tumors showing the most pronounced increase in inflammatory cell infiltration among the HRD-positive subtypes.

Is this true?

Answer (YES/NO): NO